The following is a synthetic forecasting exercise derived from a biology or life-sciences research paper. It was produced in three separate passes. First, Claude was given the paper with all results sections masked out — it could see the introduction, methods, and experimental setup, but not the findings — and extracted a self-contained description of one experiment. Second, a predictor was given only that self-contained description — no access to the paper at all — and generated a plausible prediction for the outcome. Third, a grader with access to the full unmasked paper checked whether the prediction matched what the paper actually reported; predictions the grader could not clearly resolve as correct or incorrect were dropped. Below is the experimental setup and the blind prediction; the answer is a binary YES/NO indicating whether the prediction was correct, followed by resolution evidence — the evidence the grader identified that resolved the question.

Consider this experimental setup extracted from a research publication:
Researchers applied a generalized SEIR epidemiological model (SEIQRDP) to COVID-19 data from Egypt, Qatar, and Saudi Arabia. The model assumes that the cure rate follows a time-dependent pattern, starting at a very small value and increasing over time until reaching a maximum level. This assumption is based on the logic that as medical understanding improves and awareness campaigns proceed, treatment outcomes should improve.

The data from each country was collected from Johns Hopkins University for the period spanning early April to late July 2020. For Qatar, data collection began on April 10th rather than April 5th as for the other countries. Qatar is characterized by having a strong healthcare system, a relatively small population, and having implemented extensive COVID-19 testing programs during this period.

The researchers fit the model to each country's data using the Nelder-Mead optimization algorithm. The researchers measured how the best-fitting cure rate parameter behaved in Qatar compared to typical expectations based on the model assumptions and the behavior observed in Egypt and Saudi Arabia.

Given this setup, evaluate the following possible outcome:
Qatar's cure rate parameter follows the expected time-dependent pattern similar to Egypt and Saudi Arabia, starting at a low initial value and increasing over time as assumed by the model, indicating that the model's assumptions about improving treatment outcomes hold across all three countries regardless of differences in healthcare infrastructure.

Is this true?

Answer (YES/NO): NO